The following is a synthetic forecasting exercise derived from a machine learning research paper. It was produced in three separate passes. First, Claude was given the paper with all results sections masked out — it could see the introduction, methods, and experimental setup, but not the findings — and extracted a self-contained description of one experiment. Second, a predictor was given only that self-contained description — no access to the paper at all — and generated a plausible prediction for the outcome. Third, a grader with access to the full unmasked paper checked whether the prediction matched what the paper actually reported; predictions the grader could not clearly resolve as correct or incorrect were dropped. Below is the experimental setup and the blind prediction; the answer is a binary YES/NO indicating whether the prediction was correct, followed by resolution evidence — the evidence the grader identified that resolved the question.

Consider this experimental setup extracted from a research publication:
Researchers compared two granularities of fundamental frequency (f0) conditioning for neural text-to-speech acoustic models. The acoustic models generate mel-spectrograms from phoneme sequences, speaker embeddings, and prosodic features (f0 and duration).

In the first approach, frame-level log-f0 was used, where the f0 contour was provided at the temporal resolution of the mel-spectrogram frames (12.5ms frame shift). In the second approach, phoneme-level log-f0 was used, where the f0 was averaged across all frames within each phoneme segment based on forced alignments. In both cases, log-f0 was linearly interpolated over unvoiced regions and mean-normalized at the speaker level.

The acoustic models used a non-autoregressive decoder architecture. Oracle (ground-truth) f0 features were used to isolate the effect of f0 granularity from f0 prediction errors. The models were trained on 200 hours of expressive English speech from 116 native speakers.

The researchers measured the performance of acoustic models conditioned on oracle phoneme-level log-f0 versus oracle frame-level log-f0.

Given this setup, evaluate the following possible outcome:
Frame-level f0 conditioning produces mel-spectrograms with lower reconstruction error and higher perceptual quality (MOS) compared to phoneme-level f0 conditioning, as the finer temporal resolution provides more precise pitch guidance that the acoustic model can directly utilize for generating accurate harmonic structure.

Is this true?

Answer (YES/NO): NO